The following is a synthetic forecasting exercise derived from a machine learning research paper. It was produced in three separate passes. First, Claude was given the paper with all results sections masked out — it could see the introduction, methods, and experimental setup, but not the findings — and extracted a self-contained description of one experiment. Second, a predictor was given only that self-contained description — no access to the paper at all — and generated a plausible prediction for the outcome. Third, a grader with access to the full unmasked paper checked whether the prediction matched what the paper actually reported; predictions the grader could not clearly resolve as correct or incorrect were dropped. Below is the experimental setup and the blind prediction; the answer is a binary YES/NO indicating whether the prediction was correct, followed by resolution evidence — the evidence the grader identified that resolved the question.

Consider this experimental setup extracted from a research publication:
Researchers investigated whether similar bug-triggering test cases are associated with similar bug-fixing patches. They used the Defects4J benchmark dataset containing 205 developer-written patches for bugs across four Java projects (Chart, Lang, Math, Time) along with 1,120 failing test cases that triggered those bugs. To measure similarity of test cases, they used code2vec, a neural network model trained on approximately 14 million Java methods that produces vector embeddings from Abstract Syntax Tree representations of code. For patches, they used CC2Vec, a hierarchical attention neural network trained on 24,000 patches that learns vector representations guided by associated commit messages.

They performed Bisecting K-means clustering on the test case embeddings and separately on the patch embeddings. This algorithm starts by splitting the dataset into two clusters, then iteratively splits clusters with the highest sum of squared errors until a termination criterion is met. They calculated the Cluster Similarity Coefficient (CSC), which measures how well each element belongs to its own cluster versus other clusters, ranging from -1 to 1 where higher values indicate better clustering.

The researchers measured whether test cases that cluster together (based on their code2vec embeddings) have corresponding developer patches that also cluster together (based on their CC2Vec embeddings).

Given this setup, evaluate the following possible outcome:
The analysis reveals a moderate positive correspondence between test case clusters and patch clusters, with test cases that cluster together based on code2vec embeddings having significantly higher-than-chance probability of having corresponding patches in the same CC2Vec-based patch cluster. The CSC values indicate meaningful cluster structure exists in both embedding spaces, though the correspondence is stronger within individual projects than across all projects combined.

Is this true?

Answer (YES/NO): NO